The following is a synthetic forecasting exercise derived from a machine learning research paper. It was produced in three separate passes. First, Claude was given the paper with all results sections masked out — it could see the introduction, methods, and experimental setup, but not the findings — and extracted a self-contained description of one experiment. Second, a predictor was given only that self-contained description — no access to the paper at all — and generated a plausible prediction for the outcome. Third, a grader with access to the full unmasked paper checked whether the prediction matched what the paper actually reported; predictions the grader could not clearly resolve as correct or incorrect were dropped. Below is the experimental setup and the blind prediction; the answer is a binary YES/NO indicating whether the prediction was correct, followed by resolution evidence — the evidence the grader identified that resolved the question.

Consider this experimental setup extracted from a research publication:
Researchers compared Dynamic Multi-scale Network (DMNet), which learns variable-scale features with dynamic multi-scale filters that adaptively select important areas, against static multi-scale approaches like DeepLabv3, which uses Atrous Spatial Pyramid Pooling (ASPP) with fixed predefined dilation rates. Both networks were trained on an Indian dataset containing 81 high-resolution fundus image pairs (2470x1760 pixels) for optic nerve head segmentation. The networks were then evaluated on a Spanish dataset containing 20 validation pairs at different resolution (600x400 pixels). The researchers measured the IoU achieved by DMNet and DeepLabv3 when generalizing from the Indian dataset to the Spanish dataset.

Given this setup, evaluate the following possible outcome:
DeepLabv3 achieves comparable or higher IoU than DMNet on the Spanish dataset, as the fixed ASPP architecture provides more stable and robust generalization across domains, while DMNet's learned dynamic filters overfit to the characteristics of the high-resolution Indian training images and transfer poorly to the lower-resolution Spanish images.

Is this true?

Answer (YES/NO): YES